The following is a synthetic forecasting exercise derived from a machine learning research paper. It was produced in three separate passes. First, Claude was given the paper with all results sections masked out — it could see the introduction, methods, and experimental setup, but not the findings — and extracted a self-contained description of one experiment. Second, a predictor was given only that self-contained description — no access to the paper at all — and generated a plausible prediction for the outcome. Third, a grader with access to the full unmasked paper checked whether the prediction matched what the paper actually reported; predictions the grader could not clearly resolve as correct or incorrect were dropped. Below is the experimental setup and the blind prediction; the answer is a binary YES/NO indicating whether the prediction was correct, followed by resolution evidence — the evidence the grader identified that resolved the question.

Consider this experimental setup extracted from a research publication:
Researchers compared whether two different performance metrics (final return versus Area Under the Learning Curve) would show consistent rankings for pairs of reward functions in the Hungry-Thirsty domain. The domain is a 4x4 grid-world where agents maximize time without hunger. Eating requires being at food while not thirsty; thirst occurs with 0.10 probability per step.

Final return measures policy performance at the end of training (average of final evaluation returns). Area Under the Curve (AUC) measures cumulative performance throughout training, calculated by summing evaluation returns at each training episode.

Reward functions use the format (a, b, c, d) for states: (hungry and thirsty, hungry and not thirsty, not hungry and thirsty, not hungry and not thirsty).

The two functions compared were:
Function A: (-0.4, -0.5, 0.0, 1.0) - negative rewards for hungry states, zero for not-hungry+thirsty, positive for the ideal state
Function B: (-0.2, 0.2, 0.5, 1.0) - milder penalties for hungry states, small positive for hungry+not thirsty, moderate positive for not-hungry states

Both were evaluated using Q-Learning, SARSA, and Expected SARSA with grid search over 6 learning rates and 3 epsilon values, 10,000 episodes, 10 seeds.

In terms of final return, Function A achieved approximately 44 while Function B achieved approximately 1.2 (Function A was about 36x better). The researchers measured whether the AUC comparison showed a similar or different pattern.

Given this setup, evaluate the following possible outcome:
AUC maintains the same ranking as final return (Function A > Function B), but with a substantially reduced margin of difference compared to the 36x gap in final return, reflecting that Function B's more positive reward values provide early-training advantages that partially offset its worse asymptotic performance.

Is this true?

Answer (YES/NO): NO